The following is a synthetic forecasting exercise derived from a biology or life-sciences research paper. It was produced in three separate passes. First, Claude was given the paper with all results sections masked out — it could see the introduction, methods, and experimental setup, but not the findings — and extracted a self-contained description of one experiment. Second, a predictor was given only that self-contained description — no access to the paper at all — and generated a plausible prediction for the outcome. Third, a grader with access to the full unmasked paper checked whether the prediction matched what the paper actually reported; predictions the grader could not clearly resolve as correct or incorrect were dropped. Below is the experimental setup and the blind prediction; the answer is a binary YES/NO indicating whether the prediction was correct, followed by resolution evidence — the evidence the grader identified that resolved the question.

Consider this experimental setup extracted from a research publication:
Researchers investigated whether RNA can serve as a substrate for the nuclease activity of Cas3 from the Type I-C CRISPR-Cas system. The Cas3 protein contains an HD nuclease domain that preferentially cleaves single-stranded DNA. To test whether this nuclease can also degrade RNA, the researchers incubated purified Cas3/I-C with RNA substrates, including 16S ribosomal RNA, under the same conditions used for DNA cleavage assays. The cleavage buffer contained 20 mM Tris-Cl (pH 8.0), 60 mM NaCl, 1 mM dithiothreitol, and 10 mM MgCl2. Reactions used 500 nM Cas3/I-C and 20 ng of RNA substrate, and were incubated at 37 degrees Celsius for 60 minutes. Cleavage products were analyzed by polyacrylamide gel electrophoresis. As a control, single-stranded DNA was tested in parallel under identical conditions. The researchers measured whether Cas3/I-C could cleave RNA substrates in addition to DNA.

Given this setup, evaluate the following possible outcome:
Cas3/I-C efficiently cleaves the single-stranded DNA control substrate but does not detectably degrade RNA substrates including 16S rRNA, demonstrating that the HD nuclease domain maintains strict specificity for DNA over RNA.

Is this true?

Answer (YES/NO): NO